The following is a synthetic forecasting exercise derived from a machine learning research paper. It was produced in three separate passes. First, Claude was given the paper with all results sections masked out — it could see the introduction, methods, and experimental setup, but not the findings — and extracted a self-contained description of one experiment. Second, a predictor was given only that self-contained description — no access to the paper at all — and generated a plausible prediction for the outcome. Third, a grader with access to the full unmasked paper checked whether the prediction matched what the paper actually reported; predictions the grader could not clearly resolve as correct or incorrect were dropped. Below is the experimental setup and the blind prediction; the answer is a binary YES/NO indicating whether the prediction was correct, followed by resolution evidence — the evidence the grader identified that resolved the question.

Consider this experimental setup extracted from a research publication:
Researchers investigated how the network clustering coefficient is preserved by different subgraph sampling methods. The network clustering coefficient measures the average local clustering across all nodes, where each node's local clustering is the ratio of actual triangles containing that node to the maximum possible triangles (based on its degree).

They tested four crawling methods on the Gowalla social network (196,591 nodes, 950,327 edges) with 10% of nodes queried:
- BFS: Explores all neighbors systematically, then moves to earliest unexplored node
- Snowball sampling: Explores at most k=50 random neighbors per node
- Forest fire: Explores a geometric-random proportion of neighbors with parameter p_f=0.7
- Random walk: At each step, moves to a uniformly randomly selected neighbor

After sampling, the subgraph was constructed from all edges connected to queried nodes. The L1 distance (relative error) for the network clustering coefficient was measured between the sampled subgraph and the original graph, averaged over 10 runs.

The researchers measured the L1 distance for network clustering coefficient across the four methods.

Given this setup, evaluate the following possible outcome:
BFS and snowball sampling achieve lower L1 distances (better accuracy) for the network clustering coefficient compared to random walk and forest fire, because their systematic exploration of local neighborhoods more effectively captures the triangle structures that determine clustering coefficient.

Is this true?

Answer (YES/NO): NO